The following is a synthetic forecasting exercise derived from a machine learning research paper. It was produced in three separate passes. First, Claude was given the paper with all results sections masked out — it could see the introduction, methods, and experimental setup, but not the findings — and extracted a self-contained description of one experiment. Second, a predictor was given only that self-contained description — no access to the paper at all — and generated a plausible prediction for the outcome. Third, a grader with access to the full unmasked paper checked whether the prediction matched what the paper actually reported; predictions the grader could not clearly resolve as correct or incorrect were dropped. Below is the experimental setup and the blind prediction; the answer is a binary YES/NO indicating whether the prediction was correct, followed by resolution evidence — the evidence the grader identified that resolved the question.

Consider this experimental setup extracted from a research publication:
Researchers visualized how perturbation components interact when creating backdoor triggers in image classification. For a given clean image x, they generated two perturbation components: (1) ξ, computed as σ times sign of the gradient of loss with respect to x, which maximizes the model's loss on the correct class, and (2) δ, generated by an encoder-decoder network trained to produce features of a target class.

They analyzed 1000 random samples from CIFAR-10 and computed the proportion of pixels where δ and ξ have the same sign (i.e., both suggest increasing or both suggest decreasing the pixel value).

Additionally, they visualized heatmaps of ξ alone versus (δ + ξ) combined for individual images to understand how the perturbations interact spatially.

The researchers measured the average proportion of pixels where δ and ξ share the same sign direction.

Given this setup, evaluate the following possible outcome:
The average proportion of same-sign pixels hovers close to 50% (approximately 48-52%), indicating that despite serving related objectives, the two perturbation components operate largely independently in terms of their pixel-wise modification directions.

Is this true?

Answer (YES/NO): NO